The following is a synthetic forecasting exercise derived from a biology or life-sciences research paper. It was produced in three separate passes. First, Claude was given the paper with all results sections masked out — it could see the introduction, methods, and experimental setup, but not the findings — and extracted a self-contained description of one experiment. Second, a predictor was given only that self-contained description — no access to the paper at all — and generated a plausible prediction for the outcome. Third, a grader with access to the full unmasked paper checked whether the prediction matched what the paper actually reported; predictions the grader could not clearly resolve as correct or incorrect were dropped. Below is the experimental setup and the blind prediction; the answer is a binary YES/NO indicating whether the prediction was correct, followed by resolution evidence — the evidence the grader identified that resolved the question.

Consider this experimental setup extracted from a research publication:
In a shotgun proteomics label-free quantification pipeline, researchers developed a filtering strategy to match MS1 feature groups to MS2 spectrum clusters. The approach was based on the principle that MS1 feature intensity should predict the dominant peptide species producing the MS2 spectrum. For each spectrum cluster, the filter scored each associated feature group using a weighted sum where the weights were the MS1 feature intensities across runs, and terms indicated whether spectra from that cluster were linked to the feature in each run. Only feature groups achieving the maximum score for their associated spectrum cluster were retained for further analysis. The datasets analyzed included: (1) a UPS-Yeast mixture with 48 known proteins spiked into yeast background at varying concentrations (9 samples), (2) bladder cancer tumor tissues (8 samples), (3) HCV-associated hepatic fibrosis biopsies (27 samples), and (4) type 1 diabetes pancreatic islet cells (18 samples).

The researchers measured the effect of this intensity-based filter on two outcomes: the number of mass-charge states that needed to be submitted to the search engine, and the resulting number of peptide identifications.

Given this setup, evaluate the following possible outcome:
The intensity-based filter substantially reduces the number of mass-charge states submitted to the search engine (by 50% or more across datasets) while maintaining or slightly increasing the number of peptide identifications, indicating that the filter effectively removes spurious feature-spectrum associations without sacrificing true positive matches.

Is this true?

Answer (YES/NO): YES